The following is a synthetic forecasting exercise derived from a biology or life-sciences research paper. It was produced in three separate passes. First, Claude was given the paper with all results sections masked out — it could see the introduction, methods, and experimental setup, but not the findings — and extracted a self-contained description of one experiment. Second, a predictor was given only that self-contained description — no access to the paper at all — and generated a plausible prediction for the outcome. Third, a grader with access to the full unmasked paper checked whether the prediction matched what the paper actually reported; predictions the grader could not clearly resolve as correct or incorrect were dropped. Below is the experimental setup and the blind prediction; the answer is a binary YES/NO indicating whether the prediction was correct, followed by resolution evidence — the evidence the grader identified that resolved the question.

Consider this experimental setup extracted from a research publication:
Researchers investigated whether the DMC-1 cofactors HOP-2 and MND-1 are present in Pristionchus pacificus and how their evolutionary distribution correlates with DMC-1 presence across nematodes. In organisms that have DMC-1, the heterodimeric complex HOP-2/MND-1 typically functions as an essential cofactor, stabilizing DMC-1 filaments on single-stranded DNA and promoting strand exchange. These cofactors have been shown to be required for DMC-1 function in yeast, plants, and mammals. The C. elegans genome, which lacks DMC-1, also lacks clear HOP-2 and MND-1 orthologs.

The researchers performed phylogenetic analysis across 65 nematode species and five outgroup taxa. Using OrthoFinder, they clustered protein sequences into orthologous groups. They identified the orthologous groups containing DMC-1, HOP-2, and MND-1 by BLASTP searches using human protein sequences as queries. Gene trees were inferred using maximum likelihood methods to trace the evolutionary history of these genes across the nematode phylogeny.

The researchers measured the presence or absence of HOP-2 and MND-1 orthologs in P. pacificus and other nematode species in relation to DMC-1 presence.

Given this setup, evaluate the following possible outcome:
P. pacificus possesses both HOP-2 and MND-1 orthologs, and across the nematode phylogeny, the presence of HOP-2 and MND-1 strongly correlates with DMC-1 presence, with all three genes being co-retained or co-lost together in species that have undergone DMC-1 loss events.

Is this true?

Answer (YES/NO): NO